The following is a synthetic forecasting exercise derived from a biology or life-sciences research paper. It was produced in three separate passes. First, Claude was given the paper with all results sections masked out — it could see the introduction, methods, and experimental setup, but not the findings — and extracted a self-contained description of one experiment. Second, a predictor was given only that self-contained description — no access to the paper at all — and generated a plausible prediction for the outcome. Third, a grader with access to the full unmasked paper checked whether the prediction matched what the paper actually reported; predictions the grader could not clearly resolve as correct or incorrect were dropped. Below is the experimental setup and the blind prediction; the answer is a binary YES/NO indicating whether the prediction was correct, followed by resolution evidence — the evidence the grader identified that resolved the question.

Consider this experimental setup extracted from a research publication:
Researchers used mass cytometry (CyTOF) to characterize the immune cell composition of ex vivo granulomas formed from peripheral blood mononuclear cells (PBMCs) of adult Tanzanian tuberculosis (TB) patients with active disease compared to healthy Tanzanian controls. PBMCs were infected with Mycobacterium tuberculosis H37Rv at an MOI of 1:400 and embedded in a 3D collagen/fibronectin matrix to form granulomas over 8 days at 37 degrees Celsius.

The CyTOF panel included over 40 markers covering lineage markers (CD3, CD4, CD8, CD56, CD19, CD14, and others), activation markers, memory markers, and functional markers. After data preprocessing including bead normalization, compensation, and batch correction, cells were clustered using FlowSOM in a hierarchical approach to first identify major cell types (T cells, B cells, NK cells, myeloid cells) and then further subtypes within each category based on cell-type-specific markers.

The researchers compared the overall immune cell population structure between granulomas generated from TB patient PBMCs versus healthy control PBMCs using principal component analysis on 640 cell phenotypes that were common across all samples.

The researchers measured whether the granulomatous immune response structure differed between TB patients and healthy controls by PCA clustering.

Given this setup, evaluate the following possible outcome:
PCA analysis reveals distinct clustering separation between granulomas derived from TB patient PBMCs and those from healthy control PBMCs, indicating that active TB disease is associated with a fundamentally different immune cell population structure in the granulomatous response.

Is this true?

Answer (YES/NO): YES